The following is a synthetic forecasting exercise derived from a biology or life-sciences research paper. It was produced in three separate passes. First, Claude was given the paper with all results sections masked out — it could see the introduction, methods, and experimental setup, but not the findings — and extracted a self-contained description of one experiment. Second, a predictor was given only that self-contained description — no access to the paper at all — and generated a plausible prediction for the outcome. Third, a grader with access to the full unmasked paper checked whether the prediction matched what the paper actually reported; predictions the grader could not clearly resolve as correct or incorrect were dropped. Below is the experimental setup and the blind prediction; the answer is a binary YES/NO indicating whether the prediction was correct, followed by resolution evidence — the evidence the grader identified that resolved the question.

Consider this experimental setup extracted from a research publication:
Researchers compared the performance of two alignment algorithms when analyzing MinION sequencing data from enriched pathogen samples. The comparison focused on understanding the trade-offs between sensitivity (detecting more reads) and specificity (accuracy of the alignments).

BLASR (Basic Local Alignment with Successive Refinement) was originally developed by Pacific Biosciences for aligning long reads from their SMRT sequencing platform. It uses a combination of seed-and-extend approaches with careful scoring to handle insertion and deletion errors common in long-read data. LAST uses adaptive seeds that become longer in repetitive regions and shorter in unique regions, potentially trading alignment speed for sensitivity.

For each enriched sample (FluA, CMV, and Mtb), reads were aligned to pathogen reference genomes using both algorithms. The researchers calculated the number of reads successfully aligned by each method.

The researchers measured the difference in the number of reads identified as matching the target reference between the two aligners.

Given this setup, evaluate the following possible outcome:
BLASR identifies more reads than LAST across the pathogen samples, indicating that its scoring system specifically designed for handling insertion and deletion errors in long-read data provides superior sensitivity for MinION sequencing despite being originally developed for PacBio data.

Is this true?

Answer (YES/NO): NO